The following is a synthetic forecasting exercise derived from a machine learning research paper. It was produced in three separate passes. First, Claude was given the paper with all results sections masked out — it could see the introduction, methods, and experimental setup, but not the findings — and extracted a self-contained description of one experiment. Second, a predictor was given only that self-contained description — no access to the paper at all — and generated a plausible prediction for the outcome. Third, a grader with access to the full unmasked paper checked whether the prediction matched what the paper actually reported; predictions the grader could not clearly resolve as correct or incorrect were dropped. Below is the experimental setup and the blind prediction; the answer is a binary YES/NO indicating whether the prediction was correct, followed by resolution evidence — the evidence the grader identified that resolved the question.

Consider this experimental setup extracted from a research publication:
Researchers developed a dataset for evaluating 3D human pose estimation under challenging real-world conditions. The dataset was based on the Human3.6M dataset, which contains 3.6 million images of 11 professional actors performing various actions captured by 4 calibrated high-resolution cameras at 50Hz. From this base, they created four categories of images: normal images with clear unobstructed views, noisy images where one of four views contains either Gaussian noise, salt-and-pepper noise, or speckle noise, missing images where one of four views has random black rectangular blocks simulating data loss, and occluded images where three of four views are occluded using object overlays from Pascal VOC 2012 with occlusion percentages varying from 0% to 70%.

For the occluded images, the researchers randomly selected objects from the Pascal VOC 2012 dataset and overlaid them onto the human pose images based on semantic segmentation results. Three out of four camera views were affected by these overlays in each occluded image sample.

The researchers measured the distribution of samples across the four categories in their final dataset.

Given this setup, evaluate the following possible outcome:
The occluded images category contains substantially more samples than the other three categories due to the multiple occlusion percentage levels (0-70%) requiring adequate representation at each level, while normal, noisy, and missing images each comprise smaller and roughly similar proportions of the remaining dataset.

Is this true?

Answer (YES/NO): NO